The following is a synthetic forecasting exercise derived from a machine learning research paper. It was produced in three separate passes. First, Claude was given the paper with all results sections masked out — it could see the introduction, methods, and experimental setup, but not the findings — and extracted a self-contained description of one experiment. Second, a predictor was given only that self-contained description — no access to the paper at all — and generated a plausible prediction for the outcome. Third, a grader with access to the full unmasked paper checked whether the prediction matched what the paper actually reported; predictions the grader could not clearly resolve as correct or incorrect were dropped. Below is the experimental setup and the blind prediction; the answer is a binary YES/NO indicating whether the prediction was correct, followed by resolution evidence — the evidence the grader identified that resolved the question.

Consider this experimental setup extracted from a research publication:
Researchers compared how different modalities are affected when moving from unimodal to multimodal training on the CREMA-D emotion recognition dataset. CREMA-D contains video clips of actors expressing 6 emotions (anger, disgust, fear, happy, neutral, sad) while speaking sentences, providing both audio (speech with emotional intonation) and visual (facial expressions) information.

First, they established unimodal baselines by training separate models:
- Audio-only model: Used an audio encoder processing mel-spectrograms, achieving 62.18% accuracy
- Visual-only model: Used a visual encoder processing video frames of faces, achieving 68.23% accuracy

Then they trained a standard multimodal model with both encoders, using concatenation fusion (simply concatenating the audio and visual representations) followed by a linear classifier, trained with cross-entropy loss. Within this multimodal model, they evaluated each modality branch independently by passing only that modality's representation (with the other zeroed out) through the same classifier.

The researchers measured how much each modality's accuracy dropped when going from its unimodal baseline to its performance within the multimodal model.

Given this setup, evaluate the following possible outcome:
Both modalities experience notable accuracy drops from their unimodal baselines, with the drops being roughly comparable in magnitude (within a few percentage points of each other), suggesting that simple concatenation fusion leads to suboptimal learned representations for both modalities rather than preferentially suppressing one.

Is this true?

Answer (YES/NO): NO